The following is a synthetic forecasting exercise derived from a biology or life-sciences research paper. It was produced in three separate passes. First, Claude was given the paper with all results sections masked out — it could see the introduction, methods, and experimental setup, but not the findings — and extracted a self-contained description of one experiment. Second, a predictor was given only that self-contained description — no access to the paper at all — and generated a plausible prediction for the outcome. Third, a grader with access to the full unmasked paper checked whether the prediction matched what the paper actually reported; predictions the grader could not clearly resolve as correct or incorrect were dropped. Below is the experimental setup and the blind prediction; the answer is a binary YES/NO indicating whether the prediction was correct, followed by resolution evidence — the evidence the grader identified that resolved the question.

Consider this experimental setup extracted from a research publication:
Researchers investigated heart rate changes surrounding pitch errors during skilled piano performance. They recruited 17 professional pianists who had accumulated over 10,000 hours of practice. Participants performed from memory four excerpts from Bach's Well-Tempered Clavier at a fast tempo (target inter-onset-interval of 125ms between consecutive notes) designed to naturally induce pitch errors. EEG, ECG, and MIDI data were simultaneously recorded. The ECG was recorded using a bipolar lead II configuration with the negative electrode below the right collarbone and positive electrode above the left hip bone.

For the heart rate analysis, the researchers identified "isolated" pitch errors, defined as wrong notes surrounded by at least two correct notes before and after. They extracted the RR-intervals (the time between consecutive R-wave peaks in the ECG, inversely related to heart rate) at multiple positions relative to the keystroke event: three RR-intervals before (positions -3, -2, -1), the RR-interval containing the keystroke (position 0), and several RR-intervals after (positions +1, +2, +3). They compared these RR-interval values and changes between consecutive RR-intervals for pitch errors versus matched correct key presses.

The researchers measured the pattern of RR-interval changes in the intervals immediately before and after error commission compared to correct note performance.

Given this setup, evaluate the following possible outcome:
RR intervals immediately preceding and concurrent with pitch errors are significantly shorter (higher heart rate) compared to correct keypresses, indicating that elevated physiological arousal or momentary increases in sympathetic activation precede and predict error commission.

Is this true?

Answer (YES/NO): NO